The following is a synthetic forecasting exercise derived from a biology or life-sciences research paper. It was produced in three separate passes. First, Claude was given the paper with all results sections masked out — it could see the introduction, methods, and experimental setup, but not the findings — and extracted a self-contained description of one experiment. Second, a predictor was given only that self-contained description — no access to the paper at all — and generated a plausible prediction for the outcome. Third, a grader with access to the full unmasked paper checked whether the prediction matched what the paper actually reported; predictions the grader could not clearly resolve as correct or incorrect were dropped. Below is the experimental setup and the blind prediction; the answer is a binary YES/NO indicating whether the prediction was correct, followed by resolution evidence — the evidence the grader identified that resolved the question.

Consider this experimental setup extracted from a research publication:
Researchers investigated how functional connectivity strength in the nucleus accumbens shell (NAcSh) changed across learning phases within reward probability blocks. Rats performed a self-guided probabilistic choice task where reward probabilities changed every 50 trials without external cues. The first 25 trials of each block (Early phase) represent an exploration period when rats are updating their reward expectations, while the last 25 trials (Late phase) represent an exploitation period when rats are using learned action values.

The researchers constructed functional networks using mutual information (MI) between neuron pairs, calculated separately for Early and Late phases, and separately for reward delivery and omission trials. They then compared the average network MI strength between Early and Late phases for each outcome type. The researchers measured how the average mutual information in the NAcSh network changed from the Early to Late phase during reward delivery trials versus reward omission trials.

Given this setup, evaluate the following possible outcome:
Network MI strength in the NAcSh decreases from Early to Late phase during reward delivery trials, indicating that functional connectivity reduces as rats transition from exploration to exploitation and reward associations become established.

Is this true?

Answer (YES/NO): NO